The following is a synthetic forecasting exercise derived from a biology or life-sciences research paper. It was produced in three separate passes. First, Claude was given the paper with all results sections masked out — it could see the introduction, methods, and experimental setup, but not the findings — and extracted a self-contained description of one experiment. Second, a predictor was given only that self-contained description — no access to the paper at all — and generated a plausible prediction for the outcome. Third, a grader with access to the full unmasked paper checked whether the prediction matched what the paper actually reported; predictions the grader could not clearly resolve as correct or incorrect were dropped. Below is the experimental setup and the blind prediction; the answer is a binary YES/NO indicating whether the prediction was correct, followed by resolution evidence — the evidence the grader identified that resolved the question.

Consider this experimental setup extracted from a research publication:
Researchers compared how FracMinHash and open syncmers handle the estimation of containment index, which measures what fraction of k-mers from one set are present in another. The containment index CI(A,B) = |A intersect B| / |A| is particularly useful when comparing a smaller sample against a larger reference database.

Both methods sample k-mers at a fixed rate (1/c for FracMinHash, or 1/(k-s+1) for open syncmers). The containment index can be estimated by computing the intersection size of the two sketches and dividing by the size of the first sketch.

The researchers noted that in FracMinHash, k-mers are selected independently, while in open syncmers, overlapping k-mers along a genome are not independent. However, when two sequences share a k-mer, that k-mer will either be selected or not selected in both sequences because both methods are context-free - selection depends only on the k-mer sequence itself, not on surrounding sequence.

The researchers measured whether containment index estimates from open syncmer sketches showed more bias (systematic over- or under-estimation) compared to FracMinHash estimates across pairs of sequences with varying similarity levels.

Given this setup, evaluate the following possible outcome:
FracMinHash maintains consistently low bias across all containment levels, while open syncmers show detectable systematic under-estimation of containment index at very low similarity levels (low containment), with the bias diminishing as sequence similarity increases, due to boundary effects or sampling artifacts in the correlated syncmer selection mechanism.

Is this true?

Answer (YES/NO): NO